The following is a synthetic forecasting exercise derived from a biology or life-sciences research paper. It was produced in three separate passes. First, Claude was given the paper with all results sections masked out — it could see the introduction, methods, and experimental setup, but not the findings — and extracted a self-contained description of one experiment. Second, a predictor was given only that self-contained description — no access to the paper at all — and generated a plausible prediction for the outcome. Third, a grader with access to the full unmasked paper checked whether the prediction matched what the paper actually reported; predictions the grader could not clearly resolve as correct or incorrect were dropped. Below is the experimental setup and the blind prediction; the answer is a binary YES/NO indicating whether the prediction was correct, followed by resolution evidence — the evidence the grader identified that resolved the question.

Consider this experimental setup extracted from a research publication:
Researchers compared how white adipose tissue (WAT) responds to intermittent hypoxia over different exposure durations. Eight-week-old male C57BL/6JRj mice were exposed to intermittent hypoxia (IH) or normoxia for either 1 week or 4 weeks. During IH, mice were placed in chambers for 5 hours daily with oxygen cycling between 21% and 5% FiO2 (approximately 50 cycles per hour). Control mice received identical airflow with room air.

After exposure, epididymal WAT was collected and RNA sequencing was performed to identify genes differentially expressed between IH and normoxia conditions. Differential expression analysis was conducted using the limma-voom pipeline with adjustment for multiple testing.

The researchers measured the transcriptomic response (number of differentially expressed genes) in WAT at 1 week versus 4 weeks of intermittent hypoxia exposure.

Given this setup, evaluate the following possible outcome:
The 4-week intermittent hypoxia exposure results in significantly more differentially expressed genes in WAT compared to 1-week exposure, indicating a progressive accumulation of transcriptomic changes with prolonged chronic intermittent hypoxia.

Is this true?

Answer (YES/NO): NO